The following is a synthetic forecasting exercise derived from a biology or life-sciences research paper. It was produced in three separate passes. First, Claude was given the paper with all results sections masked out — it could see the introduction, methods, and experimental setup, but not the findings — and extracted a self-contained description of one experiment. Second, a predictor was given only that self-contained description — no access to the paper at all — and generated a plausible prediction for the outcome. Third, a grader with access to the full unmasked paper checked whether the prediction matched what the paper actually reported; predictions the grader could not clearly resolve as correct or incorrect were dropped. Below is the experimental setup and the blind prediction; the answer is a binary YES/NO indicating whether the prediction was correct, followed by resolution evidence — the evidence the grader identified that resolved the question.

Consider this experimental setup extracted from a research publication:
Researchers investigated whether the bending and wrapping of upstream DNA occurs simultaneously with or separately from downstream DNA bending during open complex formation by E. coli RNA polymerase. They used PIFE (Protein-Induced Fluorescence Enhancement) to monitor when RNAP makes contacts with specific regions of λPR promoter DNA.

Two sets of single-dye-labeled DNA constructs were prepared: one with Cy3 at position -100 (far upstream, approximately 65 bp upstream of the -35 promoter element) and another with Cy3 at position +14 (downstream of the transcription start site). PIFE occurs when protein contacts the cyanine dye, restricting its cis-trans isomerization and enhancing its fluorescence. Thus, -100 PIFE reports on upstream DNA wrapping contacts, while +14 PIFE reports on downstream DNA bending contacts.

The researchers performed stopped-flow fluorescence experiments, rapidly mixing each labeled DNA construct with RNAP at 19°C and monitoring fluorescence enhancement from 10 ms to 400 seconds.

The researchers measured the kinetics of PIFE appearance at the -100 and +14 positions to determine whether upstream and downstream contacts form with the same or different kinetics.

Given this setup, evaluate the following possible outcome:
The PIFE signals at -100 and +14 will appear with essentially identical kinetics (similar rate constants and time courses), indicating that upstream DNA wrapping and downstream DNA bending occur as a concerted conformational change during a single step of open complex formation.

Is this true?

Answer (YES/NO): YES